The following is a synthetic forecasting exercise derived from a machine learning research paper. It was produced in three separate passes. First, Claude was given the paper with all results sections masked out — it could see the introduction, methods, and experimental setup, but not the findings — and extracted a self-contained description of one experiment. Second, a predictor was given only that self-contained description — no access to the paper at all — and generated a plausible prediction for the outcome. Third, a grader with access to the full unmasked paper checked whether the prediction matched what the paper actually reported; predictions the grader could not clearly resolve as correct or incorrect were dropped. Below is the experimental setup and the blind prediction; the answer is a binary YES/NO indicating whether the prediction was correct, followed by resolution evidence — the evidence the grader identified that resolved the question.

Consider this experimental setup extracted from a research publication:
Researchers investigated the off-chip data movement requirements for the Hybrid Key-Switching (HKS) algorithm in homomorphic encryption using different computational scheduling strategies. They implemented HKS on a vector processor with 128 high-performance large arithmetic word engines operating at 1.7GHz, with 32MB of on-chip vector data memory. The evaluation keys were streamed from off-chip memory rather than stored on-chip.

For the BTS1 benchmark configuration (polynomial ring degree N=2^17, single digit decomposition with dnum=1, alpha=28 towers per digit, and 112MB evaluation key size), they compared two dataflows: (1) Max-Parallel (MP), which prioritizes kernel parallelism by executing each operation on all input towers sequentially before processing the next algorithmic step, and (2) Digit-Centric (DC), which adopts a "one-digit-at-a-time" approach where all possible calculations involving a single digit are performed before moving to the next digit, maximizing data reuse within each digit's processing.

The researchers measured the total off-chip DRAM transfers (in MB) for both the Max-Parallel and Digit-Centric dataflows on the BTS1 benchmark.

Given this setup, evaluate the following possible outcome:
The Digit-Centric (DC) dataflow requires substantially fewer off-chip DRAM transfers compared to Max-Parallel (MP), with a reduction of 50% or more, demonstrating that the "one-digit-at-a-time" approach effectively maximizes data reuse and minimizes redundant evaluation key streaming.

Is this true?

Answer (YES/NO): NO